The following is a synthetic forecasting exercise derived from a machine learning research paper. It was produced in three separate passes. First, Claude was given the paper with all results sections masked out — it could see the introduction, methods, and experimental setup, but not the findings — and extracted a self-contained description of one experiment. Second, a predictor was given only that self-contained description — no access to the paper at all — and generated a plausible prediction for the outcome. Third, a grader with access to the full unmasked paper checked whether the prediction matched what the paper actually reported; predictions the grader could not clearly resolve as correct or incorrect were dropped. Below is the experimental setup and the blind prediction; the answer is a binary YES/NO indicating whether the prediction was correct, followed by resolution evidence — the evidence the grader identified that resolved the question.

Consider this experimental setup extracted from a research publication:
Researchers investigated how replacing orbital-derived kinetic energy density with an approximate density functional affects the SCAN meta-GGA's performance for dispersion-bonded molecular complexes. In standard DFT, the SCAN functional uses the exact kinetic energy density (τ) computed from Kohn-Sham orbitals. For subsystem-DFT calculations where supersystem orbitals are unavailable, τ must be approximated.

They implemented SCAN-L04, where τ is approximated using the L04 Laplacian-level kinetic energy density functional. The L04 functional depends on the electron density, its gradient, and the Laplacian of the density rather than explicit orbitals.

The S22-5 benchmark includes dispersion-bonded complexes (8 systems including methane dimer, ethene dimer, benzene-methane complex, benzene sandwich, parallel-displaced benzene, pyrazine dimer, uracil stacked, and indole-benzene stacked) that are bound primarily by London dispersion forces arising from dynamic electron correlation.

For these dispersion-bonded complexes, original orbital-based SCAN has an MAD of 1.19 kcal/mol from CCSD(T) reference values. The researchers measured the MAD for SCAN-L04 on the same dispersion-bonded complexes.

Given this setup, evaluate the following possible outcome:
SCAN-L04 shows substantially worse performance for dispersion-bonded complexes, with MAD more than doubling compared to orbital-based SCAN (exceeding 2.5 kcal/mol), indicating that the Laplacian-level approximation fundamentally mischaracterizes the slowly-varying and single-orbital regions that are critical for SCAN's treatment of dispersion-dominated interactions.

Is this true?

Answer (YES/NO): NO